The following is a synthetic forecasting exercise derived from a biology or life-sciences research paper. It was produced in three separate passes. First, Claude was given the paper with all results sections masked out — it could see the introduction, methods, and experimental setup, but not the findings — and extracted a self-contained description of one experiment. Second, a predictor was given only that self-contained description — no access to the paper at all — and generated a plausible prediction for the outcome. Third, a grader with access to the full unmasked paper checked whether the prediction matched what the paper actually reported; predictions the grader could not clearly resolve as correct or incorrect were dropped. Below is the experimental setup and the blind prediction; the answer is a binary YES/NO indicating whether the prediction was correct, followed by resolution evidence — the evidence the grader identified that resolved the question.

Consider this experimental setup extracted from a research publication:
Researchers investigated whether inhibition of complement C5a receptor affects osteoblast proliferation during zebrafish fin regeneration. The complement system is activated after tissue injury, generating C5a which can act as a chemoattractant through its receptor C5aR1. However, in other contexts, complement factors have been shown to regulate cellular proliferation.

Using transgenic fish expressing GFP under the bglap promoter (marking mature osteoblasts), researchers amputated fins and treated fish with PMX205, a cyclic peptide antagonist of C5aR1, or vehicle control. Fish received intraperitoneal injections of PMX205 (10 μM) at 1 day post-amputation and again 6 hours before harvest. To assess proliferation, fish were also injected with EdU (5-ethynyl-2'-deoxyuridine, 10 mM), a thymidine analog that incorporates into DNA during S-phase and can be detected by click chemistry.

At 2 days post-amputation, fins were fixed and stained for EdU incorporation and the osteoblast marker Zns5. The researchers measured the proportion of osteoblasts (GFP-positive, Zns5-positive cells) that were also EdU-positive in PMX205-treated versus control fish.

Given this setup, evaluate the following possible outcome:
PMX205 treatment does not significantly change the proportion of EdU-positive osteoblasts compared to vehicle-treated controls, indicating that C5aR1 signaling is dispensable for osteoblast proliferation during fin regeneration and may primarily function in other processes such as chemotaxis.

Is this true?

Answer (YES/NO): YES